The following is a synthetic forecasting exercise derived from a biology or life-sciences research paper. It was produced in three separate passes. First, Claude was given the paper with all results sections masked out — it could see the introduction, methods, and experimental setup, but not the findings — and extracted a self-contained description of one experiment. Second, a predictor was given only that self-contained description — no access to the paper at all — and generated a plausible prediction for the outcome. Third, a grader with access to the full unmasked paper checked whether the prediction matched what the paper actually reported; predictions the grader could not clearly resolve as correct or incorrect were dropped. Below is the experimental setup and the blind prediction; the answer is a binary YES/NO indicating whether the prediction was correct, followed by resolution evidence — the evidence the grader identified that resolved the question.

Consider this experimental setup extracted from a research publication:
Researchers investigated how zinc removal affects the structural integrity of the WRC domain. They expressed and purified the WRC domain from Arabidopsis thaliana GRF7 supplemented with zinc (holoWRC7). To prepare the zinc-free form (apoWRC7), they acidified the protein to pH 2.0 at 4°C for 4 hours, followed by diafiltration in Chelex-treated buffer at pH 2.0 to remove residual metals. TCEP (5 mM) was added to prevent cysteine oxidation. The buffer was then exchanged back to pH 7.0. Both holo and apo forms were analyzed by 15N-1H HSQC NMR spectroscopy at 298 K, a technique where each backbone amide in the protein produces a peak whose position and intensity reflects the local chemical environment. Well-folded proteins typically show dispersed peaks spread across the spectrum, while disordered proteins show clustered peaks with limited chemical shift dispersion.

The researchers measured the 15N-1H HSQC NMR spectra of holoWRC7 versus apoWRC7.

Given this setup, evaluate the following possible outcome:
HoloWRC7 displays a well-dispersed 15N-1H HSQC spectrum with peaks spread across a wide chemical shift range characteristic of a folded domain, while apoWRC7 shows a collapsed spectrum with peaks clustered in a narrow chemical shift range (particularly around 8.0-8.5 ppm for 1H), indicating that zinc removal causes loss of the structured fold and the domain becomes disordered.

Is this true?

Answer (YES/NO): YES